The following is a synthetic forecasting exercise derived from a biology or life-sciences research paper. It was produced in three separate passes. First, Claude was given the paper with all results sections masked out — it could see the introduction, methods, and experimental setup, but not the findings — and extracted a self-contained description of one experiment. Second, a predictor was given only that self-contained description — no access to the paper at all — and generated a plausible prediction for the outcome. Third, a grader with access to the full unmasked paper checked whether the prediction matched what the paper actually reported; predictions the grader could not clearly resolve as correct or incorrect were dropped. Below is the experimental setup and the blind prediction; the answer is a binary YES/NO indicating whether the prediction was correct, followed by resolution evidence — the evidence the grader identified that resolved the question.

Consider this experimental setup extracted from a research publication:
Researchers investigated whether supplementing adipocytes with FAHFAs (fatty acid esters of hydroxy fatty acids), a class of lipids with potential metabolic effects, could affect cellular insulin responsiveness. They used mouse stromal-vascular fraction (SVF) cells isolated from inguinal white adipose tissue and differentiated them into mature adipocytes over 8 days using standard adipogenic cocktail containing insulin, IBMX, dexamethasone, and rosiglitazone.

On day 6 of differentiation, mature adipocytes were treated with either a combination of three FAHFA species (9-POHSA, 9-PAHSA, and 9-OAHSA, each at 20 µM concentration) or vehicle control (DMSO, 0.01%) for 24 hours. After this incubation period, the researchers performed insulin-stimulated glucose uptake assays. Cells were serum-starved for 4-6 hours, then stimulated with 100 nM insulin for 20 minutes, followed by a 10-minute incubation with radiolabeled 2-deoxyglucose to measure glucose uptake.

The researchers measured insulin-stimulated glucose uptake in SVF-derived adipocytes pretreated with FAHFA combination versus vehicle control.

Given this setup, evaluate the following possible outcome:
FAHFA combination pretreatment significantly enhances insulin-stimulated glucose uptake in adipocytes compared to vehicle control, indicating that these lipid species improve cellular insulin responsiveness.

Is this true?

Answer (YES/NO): YES